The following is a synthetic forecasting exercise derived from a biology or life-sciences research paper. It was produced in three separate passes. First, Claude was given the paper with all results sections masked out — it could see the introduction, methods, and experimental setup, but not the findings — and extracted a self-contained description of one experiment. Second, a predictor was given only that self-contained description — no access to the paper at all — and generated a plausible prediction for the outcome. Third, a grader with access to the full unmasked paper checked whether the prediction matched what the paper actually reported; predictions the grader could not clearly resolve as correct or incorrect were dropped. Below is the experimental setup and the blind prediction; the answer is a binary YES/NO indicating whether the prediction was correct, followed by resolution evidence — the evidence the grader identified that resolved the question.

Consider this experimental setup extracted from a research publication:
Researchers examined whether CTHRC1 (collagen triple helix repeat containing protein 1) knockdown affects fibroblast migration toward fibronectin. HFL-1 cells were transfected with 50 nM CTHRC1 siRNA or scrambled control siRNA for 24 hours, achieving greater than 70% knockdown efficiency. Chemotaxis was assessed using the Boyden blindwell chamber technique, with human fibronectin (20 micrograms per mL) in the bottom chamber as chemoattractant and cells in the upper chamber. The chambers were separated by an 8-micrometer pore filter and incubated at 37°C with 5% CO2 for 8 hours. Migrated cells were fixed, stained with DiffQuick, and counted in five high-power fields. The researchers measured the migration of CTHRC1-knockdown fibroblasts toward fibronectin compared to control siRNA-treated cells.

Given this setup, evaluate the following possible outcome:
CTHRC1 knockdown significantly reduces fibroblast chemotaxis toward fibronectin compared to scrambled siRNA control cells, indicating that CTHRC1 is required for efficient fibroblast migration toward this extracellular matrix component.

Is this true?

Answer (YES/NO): YES